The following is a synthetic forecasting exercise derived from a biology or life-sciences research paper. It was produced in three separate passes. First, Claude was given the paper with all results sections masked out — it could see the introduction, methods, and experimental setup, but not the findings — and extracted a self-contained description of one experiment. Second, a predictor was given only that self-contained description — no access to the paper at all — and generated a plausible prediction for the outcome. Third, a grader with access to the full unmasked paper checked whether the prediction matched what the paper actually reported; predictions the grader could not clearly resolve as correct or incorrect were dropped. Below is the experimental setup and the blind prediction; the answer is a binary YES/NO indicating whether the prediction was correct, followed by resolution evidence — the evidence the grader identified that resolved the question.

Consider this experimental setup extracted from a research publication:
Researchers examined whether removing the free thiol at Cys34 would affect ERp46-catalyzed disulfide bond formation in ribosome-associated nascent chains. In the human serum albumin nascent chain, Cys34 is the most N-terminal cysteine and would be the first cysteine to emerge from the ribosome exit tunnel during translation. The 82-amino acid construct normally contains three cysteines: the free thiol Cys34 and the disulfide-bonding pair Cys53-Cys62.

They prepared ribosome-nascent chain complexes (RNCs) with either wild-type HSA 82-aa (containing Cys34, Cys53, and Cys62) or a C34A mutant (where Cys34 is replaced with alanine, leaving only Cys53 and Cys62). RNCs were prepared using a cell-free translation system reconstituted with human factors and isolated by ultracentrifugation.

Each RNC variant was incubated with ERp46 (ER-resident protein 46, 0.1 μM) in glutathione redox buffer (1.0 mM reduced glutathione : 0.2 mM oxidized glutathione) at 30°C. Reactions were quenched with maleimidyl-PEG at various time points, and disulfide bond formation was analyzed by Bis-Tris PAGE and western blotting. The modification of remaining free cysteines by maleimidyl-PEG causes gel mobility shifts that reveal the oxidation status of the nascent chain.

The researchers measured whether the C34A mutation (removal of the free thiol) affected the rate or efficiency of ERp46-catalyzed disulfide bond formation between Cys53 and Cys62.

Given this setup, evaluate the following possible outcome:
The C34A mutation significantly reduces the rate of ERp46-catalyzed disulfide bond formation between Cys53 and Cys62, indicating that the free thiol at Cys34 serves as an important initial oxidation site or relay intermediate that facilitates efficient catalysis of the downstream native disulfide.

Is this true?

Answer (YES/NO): YES